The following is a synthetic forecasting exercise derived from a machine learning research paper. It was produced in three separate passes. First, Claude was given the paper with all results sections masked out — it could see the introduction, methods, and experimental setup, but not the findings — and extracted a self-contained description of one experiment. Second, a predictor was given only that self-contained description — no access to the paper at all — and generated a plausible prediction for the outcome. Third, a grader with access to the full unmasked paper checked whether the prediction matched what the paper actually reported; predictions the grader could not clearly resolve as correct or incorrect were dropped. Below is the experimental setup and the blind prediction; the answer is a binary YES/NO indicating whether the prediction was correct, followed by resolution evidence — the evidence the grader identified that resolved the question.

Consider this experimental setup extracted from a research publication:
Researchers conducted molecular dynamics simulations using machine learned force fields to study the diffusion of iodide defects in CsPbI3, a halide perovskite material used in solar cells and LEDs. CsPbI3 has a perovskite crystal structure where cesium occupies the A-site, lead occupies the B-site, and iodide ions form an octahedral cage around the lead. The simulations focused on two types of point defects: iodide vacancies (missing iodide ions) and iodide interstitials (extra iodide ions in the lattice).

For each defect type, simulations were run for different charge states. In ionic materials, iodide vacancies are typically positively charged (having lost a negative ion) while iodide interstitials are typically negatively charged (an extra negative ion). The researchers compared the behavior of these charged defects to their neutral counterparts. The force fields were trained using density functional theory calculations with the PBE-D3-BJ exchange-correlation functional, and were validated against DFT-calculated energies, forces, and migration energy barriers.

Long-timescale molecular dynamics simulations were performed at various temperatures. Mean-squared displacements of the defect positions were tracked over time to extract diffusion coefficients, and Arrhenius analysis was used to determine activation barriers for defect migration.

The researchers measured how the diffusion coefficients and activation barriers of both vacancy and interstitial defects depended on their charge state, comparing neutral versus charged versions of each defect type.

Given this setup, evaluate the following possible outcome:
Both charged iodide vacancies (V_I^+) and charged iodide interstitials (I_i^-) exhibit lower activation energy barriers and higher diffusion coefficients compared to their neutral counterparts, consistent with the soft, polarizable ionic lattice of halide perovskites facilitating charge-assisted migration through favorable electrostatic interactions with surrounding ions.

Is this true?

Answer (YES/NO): NO